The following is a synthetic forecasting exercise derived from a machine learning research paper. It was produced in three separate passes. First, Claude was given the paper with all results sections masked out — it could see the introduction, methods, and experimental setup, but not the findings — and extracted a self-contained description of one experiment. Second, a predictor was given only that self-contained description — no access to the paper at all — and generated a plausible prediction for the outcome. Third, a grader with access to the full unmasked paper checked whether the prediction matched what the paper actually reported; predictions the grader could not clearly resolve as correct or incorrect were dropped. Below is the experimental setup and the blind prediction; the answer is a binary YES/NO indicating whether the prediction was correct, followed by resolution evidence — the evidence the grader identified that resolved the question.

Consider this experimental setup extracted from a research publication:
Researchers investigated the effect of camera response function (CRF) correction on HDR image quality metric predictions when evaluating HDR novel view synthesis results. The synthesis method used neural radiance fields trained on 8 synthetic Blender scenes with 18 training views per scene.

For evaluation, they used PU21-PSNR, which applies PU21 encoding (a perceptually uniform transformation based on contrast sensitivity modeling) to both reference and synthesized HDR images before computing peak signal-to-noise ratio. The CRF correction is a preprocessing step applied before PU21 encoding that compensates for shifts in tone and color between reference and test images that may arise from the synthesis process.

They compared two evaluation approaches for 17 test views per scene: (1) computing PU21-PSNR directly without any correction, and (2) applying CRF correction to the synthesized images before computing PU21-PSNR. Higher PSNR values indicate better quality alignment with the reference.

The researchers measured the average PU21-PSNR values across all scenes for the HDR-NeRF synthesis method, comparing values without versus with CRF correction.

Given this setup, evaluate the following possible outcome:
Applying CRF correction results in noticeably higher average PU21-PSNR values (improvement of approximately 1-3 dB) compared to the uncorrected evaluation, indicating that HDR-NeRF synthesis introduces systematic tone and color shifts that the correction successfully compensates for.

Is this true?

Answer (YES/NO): NO